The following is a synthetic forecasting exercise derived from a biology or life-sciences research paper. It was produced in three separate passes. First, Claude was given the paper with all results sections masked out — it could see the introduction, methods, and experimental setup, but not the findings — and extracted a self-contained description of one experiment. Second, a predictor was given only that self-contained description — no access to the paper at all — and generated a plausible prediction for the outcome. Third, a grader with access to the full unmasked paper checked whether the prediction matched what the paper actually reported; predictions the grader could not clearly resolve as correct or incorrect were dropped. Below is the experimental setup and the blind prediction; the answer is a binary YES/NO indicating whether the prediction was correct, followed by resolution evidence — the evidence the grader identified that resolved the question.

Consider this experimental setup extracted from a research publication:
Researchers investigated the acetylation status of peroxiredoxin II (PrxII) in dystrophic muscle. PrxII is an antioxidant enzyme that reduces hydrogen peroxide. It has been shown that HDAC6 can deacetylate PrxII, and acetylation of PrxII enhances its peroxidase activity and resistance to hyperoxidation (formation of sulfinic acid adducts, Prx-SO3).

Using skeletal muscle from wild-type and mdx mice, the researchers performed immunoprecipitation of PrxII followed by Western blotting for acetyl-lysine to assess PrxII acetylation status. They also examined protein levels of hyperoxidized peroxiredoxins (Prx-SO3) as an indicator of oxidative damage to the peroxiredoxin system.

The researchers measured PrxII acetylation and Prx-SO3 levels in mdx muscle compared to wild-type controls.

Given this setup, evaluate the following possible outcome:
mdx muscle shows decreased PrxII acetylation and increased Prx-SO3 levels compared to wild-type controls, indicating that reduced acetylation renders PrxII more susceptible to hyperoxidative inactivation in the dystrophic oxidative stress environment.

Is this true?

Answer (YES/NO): YES